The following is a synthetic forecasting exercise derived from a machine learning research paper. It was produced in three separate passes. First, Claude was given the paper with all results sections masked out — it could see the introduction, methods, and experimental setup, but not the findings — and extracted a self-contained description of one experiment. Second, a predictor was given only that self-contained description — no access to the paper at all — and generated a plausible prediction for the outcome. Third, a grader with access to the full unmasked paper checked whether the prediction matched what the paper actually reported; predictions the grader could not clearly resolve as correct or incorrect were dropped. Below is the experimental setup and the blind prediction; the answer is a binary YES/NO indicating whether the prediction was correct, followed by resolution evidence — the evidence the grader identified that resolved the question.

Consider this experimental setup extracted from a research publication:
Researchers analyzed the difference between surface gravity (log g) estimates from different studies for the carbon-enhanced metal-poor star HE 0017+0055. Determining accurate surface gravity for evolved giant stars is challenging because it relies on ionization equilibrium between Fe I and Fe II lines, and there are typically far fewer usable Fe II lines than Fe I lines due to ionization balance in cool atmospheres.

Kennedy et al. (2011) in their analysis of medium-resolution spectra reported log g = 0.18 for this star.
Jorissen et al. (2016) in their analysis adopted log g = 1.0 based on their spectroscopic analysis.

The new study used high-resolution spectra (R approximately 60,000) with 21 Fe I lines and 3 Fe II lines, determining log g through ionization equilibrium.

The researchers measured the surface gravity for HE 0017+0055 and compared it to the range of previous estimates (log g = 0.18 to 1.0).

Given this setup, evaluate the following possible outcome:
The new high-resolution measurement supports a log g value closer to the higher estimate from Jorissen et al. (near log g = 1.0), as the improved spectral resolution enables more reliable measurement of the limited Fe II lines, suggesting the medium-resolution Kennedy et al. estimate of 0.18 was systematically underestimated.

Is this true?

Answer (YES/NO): YES